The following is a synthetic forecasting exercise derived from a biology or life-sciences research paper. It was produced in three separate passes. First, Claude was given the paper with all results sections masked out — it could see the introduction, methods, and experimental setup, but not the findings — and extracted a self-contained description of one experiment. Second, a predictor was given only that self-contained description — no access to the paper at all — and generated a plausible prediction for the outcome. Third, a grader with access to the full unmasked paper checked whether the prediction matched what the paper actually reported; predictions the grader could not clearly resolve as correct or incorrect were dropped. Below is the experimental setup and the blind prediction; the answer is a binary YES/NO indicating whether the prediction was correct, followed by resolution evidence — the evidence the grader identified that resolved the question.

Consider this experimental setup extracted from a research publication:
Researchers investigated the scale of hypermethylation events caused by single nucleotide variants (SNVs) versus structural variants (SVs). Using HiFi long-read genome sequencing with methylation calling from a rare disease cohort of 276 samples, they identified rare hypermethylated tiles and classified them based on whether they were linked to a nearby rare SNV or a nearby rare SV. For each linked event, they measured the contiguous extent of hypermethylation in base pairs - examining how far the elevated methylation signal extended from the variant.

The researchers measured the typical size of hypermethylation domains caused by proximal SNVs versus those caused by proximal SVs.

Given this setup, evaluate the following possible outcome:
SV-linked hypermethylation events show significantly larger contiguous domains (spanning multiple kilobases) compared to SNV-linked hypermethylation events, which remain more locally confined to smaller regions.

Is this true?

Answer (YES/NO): YES